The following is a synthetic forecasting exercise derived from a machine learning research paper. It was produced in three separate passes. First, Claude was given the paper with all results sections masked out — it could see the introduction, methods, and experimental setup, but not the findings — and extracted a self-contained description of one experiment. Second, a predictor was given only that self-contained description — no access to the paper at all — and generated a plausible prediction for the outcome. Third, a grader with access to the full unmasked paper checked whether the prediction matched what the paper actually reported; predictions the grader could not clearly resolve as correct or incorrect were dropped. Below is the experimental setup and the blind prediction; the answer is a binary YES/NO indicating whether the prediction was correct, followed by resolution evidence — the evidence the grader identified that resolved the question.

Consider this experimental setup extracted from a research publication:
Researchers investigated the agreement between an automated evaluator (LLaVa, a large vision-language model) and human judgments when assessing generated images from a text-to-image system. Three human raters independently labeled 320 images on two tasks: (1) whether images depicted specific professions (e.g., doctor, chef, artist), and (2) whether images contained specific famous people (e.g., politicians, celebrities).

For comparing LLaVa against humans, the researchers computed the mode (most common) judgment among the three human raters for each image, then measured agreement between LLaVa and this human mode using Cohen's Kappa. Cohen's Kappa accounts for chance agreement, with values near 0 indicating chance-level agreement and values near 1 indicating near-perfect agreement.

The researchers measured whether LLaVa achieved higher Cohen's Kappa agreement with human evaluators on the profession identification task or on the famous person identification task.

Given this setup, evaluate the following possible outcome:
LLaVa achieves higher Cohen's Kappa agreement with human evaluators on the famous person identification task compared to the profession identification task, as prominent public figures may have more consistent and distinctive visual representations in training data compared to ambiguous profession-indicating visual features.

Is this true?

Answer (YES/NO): YES